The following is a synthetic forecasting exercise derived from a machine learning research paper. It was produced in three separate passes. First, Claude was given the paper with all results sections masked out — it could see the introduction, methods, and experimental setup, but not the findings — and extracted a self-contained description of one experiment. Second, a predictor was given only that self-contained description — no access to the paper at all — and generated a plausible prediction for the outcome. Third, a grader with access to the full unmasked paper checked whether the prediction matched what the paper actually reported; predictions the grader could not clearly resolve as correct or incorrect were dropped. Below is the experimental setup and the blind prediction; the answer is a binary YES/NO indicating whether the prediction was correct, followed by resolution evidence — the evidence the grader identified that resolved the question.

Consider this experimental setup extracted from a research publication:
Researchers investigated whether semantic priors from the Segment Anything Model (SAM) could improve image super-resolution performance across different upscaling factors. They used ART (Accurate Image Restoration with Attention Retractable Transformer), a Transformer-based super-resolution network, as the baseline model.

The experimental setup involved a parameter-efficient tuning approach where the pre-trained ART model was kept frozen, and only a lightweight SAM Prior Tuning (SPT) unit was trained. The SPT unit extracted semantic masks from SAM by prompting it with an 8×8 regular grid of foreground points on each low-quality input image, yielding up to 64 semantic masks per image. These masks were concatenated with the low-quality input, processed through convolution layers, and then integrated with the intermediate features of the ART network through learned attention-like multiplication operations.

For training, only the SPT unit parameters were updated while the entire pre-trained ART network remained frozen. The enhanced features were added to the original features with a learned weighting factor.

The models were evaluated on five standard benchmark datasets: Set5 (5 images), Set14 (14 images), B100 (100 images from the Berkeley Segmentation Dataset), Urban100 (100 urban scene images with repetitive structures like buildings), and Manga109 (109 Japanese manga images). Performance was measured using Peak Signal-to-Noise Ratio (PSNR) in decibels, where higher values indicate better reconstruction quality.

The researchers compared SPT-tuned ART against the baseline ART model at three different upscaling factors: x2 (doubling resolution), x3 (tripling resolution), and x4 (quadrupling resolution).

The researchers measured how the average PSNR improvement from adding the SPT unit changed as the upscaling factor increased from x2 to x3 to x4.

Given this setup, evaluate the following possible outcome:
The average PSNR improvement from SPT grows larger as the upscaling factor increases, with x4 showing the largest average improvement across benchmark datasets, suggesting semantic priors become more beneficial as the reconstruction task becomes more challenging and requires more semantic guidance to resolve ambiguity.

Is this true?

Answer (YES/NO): YES